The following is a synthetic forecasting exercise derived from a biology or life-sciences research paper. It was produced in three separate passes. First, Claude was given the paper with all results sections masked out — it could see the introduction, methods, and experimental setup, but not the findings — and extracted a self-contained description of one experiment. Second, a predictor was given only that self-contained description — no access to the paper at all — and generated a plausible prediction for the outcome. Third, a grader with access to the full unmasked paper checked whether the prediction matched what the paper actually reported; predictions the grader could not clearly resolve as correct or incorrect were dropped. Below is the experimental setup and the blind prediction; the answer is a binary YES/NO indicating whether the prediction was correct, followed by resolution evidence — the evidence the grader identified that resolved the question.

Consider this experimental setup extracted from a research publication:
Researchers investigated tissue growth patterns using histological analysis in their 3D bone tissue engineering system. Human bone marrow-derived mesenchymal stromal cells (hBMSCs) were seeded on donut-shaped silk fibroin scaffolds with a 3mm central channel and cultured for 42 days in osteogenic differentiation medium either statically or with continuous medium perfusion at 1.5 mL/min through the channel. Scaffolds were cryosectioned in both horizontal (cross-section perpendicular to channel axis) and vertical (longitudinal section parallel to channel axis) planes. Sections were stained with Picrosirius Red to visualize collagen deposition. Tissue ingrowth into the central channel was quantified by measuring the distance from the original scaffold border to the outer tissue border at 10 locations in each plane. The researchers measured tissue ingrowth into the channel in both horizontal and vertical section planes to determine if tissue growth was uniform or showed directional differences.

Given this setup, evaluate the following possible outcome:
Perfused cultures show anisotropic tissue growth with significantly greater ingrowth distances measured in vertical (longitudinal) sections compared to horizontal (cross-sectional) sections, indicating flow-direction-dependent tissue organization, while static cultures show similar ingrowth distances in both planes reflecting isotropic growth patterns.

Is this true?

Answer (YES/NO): NO